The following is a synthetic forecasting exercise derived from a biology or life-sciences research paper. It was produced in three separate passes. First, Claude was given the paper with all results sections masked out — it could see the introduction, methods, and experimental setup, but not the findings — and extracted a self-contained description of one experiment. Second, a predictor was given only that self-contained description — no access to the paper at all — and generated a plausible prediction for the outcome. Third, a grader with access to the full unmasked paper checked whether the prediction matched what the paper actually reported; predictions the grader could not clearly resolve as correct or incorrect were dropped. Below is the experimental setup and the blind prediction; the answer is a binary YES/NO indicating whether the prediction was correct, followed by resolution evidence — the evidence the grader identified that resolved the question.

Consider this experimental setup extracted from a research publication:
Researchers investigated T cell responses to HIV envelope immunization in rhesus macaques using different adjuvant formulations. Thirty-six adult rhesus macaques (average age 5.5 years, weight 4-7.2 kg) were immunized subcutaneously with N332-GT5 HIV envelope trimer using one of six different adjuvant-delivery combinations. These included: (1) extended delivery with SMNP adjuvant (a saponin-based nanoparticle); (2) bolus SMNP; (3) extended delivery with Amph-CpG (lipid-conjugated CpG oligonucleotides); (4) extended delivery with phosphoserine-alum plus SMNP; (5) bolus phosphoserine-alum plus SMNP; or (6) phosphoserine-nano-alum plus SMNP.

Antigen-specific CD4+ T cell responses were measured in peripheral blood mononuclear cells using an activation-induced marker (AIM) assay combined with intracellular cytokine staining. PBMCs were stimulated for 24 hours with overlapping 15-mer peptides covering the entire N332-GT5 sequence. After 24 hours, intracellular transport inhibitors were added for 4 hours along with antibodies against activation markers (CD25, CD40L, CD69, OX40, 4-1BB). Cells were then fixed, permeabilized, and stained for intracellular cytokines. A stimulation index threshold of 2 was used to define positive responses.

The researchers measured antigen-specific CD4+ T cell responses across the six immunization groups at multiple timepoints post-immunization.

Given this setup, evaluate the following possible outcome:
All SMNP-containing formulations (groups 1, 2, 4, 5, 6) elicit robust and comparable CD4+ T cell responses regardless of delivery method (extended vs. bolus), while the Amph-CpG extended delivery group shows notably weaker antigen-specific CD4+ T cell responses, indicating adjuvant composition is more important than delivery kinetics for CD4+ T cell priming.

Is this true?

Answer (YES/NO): NO